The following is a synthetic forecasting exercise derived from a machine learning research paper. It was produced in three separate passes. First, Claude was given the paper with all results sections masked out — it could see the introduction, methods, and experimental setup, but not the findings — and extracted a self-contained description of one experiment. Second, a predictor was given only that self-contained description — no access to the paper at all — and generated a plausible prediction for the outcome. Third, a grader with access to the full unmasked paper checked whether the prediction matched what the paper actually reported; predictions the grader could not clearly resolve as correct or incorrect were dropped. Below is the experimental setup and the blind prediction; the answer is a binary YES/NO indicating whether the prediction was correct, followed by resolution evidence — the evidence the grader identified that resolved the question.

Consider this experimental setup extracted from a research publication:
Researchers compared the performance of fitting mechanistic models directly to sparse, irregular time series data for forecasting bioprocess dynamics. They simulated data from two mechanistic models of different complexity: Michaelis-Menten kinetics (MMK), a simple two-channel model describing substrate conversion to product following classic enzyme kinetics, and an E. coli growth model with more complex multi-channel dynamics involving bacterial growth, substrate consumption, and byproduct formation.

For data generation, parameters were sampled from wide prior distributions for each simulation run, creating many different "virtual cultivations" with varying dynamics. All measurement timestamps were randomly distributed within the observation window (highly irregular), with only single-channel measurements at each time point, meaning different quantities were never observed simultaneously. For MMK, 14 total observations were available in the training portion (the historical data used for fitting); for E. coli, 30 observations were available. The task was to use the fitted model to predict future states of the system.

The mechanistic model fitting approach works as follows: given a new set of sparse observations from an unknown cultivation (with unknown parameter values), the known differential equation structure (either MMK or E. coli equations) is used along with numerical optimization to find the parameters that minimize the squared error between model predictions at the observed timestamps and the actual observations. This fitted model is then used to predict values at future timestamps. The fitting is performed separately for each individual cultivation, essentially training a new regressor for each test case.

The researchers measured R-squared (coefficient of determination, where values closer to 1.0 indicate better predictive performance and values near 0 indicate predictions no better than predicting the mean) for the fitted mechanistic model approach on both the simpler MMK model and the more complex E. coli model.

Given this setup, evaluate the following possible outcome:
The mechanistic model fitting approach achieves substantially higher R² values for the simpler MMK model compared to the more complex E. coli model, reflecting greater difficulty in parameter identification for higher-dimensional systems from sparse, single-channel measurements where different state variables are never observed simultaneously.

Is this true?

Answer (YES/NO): YES